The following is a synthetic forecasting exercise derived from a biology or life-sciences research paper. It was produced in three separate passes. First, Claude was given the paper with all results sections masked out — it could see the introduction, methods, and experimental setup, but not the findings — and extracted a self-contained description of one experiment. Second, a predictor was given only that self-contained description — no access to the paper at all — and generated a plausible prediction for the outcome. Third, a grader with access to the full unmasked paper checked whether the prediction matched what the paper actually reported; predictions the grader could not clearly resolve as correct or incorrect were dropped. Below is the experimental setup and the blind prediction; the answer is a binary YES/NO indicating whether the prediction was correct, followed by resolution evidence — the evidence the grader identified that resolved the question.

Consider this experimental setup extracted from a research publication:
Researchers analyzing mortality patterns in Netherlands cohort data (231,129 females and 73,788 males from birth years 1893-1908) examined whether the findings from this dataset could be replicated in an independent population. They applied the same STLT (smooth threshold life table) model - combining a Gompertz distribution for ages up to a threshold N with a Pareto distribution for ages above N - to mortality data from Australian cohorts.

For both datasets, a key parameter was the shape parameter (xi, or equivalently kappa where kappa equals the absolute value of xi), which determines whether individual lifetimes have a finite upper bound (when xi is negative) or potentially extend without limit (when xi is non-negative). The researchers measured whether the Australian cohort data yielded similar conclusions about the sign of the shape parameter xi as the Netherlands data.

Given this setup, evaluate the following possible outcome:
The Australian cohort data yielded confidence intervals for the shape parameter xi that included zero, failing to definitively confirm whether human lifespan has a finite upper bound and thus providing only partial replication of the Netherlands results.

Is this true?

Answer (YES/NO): NO